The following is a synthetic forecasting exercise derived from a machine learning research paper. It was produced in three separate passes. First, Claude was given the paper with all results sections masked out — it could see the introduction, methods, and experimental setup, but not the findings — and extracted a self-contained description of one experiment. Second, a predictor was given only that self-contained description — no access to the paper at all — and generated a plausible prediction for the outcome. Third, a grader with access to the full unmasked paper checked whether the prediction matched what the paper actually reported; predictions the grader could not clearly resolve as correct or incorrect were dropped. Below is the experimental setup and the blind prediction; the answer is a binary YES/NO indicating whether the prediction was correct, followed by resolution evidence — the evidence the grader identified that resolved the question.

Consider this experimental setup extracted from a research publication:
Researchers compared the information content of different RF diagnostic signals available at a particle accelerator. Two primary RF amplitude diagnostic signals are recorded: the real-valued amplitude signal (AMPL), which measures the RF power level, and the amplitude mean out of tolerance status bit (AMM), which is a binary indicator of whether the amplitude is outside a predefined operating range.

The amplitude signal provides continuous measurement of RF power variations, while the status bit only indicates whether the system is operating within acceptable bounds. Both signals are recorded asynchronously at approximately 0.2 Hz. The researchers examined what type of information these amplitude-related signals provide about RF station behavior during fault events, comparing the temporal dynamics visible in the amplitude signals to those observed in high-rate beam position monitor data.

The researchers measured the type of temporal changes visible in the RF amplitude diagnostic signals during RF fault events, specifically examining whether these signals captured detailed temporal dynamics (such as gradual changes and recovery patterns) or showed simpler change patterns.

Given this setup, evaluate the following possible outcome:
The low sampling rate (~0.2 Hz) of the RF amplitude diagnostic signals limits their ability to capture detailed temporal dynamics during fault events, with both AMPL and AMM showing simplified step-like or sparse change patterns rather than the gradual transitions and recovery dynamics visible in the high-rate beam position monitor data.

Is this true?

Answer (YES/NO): YES